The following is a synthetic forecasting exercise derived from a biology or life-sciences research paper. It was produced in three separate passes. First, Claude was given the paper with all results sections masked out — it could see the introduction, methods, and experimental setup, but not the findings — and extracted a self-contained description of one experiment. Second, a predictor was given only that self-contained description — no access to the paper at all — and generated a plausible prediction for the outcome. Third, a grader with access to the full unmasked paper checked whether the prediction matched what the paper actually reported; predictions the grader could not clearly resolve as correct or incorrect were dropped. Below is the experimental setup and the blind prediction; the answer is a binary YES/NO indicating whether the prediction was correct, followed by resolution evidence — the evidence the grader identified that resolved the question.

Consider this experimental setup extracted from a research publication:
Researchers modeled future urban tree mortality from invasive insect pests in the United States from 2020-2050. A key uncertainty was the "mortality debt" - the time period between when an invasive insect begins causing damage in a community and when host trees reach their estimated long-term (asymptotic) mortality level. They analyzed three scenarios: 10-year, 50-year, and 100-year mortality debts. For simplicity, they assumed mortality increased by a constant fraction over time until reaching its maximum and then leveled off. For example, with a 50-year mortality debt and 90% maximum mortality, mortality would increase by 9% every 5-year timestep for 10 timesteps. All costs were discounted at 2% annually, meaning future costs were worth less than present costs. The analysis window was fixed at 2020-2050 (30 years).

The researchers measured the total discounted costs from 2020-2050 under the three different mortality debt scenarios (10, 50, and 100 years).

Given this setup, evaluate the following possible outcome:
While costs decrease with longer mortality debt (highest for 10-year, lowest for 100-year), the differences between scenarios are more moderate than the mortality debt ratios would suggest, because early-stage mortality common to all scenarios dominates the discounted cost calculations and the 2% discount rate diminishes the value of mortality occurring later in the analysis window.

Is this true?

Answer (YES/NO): NO